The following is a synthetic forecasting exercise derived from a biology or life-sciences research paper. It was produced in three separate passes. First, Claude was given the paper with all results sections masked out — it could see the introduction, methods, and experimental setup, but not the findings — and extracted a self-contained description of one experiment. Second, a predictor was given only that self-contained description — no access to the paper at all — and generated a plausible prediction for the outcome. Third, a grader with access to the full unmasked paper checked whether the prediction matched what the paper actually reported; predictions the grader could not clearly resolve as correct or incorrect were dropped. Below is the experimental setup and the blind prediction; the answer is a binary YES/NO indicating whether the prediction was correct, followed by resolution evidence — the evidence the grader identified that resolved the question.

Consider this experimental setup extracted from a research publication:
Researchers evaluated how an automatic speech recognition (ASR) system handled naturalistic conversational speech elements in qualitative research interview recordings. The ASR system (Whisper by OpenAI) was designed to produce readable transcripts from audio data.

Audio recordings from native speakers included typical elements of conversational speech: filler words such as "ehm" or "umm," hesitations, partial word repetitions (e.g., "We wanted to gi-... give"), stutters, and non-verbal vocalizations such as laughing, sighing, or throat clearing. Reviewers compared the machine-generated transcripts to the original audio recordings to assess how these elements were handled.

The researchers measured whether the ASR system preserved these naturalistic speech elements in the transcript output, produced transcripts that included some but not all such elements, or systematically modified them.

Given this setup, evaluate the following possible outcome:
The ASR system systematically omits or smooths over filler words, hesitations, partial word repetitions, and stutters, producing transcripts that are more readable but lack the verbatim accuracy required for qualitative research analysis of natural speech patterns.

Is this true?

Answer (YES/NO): YES